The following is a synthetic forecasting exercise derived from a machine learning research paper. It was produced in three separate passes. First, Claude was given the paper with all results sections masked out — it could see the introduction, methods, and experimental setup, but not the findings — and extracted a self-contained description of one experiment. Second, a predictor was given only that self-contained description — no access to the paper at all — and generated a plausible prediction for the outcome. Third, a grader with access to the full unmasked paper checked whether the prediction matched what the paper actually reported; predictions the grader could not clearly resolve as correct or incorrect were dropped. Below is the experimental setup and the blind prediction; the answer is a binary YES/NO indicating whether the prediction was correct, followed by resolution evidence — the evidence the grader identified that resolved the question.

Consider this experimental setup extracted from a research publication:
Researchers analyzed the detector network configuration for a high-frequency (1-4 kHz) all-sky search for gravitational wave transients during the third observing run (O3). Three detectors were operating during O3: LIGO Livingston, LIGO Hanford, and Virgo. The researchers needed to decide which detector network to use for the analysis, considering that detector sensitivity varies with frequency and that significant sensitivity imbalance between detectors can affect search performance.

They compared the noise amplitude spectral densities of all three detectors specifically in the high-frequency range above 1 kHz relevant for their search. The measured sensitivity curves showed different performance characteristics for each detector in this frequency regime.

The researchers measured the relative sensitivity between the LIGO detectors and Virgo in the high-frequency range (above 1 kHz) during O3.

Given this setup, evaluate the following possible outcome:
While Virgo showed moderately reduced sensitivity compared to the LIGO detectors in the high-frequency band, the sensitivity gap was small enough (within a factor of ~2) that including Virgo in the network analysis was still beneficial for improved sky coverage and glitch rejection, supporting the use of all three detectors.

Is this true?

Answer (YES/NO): NO